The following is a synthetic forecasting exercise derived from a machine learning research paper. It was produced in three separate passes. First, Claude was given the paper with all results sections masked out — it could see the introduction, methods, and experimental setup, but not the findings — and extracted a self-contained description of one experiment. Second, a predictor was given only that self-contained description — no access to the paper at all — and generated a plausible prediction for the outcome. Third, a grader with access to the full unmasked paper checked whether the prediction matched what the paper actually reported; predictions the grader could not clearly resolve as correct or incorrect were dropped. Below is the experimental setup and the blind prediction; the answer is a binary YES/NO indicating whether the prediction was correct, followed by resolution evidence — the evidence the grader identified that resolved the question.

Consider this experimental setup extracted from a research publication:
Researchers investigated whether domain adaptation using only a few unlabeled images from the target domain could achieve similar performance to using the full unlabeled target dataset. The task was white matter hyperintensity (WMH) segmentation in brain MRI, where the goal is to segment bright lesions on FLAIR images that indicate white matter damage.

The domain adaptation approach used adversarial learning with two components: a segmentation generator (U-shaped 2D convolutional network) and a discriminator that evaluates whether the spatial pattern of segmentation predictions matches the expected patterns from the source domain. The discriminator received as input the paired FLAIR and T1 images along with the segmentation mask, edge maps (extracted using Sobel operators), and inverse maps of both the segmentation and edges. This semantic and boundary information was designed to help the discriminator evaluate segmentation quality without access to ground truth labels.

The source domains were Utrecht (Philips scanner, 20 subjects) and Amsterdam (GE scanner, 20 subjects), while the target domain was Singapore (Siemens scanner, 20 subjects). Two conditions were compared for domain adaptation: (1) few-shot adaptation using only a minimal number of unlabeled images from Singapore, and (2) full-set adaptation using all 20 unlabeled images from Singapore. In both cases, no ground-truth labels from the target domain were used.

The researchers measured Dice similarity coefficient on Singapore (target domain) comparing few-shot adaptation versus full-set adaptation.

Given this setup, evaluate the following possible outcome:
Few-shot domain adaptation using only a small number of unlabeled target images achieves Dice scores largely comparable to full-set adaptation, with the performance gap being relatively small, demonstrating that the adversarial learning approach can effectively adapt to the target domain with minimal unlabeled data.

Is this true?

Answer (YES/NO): YES